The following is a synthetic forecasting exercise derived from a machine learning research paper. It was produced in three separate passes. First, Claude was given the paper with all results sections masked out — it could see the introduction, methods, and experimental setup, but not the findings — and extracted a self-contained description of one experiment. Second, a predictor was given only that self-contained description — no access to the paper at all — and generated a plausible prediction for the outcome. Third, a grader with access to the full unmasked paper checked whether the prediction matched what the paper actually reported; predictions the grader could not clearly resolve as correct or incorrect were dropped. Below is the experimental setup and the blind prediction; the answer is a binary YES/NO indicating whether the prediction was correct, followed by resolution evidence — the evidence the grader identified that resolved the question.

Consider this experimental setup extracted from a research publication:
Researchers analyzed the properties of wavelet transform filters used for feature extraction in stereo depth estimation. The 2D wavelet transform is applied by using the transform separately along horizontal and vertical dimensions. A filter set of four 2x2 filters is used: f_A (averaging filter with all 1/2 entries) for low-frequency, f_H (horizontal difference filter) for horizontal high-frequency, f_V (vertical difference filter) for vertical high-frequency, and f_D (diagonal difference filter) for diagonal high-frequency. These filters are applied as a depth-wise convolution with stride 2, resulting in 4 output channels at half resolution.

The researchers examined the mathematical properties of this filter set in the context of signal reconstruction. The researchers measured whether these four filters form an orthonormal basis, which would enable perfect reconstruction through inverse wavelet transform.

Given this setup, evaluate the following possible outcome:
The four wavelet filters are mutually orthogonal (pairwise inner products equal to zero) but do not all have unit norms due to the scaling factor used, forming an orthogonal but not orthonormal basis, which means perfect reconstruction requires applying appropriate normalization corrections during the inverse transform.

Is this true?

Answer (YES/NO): NO